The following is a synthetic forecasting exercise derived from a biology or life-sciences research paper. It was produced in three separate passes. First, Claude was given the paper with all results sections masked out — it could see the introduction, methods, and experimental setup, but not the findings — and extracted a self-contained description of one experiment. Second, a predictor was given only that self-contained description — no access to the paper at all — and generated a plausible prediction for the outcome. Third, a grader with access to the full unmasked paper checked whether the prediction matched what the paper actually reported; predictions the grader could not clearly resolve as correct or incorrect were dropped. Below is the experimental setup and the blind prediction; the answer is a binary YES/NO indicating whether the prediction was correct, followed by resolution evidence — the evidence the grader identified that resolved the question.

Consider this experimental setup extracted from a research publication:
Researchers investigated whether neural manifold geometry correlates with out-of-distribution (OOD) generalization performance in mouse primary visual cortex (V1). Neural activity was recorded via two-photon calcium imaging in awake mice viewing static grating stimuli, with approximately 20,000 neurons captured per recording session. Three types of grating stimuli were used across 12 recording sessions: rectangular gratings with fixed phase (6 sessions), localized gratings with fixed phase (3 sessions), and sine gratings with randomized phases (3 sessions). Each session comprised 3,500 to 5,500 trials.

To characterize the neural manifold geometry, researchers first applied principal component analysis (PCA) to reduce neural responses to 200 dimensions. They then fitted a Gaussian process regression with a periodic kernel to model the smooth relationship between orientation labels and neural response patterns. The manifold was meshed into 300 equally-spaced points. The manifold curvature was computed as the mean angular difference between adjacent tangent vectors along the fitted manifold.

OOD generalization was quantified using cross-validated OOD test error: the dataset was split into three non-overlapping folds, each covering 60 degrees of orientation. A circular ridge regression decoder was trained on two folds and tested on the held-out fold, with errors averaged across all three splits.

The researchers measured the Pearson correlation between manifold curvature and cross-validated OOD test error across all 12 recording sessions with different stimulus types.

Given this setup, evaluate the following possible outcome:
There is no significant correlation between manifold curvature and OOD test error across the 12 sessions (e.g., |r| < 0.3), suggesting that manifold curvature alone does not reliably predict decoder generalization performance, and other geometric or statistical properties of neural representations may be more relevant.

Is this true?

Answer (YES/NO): NO